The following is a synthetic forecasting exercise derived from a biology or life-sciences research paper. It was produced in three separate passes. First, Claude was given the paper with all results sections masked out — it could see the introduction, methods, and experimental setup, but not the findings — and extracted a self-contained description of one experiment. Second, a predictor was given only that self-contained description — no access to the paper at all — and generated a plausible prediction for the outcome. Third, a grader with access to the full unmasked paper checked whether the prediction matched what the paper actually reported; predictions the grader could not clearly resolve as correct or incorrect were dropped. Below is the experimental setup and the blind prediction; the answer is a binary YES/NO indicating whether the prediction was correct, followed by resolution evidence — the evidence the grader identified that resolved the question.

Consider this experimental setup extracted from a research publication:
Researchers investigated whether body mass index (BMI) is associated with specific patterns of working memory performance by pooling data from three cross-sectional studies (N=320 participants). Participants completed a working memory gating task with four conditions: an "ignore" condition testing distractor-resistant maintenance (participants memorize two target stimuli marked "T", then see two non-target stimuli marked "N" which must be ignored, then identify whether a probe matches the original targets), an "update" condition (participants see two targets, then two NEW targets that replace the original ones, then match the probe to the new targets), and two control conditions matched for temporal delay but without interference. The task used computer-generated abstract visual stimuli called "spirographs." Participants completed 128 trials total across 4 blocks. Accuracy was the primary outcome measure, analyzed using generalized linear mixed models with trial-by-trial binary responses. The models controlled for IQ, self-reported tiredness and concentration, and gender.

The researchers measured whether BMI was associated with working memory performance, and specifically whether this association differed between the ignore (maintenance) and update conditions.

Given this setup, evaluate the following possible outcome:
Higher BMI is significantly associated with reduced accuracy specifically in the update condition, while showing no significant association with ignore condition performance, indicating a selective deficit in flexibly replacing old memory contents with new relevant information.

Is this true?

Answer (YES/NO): NO